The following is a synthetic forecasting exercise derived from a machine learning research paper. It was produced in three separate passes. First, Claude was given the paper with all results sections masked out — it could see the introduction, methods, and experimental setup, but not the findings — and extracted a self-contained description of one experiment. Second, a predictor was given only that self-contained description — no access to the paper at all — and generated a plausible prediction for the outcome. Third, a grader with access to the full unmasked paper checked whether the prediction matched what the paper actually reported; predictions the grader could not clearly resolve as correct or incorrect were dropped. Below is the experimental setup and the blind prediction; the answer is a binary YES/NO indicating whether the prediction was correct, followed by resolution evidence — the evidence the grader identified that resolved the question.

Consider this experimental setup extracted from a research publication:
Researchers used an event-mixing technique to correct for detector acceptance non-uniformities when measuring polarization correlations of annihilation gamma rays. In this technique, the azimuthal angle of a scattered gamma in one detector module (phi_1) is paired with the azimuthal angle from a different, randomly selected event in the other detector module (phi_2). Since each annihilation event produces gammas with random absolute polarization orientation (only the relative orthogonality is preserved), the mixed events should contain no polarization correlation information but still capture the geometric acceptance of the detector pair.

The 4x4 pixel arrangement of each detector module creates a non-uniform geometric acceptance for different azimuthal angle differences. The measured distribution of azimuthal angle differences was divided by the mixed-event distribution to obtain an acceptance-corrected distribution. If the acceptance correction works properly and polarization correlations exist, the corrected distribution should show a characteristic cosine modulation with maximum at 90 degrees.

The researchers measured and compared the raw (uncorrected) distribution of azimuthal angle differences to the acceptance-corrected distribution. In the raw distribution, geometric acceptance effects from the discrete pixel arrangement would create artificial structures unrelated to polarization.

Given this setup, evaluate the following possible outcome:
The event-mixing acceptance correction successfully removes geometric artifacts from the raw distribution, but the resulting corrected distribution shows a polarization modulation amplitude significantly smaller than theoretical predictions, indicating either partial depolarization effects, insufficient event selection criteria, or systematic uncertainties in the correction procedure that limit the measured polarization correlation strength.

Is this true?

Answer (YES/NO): NO